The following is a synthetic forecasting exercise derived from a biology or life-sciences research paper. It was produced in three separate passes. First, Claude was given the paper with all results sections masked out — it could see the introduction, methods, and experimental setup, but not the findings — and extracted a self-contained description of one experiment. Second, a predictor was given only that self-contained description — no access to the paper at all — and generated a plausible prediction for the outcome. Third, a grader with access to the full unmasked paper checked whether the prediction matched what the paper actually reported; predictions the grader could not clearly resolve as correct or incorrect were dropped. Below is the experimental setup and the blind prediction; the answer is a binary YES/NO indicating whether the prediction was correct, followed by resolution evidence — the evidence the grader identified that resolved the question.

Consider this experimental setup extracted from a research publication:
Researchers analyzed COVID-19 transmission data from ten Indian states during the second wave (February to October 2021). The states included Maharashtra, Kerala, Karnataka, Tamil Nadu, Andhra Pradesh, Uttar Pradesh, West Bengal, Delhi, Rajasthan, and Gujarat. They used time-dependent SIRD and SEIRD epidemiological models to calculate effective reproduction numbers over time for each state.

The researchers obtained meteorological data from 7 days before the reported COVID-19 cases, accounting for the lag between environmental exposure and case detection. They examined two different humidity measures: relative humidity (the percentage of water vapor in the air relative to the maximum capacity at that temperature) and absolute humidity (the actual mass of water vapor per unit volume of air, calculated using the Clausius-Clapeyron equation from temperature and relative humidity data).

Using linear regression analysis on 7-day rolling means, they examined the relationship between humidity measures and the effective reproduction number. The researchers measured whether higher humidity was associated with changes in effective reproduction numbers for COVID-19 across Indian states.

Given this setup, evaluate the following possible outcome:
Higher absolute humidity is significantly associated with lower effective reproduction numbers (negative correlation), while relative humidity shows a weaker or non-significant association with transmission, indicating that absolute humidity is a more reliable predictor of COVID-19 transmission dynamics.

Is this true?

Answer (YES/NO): NO